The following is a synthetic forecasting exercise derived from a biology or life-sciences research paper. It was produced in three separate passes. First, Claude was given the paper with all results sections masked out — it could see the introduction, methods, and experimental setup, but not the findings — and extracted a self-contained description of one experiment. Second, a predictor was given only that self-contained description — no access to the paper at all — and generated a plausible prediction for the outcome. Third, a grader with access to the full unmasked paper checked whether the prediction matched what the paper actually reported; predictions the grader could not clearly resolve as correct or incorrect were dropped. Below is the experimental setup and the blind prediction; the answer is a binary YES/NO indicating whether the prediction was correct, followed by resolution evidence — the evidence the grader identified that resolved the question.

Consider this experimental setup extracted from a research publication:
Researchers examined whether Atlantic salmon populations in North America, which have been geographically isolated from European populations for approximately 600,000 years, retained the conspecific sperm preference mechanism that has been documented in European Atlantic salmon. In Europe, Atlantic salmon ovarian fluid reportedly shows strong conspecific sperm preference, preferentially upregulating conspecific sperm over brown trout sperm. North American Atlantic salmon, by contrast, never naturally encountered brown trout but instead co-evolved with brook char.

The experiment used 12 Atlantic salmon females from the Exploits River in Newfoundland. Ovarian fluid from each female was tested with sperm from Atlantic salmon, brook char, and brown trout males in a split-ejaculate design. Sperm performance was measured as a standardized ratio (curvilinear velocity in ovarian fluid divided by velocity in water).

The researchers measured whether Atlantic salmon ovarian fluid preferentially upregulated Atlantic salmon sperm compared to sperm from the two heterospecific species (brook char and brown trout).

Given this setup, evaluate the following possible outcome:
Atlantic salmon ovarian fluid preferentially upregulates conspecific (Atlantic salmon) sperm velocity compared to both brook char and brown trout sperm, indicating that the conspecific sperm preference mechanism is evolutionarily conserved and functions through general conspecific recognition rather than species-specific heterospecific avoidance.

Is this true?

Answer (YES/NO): NO